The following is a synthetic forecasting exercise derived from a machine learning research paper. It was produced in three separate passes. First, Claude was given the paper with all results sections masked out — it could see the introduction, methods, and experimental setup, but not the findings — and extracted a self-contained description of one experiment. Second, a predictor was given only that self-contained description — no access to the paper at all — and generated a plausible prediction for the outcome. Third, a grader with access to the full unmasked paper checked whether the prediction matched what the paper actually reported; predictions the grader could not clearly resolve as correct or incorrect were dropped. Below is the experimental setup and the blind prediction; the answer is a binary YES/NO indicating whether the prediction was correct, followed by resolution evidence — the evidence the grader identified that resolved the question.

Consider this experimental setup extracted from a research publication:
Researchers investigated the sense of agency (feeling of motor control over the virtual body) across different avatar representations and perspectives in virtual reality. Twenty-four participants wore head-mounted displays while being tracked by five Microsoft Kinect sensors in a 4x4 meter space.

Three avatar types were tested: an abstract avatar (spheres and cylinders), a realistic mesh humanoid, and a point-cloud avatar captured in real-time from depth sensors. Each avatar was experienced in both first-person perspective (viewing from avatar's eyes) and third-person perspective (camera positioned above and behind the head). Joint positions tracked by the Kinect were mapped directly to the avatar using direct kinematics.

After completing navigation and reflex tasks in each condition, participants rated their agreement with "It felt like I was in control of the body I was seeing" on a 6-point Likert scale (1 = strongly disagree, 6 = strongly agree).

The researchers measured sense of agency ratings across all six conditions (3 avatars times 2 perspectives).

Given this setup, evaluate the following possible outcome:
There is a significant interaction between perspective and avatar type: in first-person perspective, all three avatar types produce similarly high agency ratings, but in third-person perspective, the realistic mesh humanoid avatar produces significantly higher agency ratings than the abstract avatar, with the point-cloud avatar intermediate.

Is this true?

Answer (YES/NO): NO